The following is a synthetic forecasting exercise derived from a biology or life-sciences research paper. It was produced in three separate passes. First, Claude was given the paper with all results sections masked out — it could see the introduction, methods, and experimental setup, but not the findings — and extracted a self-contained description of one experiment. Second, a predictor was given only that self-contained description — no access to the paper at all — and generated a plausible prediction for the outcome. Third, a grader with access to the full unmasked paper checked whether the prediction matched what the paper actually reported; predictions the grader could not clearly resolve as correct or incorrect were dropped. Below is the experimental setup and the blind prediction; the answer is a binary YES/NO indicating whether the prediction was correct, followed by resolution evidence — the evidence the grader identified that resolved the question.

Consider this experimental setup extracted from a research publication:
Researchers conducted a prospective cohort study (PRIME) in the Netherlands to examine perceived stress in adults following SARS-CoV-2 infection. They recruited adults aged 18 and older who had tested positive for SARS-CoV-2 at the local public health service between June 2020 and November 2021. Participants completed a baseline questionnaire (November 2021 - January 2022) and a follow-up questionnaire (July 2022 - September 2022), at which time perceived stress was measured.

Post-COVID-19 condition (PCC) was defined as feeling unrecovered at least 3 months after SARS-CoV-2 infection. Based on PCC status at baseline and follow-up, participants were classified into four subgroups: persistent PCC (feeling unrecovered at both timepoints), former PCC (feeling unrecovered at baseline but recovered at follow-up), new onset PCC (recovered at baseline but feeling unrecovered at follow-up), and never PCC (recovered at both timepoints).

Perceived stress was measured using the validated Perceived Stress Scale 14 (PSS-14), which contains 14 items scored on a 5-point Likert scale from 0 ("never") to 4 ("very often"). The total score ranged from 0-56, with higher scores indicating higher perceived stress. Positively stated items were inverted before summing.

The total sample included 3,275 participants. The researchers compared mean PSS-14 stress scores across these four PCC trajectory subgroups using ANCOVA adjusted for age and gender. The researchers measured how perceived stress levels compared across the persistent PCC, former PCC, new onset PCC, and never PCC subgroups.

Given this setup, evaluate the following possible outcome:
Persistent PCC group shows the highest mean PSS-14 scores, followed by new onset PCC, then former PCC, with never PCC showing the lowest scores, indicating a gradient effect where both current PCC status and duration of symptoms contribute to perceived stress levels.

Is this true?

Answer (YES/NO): YES